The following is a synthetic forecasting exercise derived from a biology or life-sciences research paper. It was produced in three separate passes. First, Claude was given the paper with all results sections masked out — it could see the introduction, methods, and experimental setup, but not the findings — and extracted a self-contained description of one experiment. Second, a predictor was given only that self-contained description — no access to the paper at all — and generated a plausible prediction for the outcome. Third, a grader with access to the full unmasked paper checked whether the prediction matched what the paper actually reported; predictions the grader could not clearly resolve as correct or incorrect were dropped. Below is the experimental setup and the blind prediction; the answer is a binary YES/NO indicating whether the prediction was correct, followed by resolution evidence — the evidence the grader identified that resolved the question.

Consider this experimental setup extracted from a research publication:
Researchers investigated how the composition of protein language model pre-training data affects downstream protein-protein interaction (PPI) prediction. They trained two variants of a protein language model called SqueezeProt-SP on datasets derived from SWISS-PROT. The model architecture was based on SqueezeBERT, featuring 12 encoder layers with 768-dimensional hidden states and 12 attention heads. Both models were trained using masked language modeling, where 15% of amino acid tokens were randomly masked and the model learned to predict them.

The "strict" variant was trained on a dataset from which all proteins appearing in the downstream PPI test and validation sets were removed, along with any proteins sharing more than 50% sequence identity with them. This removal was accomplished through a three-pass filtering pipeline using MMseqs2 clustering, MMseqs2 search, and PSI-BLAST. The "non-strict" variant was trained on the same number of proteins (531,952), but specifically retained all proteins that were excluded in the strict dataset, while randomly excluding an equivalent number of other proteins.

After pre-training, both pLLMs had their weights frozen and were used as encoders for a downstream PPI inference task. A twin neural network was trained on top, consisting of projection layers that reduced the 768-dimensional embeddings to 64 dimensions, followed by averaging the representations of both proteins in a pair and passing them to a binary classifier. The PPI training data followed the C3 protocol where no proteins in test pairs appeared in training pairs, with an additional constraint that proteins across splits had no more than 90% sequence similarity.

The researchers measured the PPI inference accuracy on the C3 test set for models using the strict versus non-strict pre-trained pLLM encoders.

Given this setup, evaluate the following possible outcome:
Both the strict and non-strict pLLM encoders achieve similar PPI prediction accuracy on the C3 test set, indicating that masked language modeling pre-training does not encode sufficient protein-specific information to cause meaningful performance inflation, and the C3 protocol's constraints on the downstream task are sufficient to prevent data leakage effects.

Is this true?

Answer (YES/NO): NO